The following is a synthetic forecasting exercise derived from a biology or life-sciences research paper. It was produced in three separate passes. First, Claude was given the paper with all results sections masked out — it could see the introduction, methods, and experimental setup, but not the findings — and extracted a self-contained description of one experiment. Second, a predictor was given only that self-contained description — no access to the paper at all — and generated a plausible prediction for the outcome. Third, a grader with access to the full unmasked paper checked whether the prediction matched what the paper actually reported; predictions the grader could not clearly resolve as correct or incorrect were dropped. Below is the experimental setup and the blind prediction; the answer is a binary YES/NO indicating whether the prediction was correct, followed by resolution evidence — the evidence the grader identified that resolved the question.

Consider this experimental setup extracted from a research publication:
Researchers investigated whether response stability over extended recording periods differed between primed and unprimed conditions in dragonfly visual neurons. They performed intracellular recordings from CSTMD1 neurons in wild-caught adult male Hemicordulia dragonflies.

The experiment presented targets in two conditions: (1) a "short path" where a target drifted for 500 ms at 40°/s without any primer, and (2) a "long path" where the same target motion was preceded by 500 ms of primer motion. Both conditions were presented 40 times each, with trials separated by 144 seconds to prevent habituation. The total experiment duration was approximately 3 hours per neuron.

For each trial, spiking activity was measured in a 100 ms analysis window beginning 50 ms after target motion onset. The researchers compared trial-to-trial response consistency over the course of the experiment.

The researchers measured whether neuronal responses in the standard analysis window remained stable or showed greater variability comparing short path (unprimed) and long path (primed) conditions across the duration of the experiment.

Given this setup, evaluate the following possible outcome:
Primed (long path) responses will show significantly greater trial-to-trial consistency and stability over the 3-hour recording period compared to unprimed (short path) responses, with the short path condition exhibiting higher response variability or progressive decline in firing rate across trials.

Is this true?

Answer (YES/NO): YES